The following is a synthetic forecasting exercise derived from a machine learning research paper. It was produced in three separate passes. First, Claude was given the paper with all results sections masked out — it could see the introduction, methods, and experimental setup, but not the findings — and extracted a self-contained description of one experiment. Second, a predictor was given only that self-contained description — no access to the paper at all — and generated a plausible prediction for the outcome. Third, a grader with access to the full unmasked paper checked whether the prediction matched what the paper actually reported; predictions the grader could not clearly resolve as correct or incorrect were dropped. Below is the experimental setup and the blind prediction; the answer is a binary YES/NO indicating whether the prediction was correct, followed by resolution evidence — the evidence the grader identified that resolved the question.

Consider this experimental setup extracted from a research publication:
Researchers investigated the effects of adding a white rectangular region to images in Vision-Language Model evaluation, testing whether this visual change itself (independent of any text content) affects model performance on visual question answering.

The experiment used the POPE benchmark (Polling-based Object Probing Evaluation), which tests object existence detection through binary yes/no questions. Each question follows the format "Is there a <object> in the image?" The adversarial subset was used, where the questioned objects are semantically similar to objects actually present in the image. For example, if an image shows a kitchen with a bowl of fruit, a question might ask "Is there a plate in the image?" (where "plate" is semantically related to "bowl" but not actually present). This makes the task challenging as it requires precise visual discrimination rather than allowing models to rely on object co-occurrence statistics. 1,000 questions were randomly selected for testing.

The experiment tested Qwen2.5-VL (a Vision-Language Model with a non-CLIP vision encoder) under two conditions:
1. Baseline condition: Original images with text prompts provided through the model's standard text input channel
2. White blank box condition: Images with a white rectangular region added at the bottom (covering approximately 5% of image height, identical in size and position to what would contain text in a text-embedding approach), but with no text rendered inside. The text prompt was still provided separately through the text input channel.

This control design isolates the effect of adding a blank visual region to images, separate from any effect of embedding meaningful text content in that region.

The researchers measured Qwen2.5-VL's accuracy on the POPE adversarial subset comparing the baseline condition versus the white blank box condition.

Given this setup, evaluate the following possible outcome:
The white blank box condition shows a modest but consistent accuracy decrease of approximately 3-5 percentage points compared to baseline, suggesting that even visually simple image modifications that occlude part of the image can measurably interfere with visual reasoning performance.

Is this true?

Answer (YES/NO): NO